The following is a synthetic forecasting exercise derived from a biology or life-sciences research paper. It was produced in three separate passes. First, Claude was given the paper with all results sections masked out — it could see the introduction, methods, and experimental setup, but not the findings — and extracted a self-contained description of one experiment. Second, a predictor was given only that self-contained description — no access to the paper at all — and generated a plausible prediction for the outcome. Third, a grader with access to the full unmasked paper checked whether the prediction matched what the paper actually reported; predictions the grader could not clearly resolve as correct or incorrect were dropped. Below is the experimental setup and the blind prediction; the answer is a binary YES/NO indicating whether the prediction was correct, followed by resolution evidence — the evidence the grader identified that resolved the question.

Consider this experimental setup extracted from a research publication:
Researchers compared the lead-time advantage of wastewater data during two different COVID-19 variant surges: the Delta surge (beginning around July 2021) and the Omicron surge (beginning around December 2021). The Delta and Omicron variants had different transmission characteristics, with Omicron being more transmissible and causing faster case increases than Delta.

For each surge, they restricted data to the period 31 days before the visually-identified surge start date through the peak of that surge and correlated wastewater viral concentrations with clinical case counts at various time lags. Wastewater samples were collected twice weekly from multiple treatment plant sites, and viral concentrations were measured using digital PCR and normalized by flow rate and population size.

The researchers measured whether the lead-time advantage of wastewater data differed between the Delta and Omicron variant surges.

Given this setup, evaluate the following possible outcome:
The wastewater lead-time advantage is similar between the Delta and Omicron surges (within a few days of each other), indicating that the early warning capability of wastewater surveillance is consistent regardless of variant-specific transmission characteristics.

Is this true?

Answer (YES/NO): NO